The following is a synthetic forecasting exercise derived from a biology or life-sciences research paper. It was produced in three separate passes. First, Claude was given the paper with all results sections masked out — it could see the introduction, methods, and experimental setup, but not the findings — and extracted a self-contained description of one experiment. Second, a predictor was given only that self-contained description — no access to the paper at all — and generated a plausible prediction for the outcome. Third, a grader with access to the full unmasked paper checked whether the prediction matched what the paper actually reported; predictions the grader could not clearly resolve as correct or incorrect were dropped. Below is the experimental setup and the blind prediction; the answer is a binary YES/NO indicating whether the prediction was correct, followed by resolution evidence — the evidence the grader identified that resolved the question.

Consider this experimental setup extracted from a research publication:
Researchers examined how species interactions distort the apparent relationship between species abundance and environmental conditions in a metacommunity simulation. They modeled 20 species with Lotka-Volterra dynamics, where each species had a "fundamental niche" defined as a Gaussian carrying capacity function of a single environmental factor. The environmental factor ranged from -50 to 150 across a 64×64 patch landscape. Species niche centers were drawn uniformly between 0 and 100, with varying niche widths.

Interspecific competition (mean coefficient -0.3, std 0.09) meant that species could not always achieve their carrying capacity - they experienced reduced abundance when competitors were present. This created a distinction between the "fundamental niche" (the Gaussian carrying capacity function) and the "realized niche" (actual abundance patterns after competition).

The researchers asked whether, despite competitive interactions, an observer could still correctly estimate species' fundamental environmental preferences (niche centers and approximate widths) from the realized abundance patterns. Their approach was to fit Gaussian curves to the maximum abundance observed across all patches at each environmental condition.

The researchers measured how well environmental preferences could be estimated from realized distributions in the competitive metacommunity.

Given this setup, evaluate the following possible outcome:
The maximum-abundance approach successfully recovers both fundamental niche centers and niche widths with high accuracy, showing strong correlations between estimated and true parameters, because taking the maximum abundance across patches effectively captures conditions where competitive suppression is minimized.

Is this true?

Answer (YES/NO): NO